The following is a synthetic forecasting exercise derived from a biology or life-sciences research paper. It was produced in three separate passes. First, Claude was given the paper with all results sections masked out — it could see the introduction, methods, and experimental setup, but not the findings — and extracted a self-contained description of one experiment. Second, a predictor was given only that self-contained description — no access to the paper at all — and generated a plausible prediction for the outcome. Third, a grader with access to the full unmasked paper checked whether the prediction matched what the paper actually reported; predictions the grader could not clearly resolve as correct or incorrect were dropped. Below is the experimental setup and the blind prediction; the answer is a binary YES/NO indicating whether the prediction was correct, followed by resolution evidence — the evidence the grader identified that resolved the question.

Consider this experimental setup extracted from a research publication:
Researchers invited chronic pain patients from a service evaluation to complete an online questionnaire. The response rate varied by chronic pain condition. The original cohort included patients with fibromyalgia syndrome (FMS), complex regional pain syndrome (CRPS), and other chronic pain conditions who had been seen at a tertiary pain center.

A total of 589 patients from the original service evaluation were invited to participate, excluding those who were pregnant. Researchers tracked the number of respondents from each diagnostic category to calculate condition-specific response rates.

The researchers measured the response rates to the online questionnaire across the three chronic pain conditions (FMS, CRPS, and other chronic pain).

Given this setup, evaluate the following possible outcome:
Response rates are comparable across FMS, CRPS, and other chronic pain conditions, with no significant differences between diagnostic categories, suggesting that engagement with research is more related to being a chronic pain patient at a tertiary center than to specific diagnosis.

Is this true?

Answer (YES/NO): NO